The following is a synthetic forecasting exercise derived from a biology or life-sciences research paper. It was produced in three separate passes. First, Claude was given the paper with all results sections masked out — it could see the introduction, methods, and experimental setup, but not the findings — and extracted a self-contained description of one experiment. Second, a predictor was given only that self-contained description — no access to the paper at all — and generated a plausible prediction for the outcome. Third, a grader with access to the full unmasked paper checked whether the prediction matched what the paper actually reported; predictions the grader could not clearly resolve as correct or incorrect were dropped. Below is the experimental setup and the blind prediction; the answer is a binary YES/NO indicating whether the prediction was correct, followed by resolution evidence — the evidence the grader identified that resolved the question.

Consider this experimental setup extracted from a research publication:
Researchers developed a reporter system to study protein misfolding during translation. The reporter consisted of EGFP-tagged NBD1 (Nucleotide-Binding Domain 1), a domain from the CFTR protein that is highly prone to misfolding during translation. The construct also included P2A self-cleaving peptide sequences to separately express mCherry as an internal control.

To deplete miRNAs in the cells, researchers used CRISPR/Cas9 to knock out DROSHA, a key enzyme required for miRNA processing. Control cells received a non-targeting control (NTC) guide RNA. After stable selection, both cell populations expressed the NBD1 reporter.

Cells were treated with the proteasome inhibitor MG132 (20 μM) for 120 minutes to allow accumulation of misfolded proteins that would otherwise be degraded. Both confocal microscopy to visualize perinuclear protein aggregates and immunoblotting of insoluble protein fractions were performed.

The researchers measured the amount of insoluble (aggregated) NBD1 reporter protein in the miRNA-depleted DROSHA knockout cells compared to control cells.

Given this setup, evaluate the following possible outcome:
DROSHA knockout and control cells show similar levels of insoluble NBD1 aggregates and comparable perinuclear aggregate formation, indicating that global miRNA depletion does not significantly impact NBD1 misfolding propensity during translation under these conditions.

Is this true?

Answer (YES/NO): NO